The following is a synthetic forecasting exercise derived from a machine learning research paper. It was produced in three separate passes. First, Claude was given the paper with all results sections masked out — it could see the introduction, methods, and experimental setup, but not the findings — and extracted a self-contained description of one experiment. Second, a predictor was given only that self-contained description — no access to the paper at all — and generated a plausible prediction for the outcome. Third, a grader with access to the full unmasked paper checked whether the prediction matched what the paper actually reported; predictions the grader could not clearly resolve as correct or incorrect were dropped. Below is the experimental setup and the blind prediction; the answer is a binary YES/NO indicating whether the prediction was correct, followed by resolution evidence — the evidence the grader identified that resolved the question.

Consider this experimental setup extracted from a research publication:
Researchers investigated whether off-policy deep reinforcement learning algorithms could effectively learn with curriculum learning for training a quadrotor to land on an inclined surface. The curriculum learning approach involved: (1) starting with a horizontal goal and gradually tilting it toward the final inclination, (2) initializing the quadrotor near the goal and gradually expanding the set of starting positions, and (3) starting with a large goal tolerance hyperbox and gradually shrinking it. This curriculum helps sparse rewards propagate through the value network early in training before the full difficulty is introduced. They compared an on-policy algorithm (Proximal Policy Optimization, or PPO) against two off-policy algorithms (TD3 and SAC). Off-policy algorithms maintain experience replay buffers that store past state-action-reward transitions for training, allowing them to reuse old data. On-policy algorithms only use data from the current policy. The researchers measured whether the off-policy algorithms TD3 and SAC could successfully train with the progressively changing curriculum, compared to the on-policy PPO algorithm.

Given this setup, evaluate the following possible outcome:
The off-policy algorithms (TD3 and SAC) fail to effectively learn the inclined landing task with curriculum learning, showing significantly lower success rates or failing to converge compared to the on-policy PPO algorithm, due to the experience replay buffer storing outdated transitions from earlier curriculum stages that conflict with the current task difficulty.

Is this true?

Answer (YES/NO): YES